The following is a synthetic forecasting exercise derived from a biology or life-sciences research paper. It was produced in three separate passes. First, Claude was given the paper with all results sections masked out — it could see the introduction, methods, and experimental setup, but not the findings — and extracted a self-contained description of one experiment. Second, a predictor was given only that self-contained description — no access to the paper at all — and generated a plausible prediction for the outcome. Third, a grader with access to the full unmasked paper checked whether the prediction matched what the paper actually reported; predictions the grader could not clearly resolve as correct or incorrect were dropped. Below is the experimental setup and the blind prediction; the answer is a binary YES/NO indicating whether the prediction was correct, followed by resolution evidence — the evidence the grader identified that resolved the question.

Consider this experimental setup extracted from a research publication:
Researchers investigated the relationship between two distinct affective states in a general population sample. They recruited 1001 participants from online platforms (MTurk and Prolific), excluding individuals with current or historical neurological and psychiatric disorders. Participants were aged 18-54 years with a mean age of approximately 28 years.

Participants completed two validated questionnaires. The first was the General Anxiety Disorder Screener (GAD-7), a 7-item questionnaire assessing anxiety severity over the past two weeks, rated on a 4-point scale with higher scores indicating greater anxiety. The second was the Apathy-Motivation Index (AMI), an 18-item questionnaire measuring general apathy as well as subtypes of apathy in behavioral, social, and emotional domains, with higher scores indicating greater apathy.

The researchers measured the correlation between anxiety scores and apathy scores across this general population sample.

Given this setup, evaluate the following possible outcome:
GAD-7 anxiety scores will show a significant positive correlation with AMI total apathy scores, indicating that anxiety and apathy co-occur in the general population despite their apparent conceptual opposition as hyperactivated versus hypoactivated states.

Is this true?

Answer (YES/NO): YES